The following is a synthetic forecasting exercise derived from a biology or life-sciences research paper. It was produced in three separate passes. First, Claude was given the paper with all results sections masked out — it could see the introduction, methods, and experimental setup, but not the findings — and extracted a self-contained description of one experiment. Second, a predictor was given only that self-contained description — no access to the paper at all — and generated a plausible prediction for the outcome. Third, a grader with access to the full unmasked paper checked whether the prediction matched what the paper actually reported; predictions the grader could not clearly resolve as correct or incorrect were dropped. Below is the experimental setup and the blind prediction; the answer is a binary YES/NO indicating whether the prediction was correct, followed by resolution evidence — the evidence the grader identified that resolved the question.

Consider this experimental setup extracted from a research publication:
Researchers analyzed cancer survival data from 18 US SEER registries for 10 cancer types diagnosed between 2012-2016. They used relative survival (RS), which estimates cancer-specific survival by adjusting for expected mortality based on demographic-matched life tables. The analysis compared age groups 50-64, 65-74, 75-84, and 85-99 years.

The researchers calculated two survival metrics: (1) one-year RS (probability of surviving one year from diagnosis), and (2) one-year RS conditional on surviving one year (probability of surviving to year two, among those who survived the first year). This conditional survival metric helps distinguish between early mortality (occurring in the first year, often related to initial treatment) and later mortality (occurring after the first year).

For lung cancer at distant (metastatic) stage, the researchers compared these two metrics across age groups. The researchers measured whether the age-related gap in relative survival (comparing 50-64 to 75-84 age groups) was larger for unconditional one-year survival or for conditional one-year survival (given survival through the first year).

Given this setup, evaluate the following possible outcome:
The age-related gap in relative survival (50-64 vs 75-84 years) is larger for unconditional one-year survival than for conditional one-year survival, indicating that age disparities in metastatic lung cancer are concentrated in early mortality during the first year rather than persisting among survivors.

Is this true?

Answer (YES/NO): YES